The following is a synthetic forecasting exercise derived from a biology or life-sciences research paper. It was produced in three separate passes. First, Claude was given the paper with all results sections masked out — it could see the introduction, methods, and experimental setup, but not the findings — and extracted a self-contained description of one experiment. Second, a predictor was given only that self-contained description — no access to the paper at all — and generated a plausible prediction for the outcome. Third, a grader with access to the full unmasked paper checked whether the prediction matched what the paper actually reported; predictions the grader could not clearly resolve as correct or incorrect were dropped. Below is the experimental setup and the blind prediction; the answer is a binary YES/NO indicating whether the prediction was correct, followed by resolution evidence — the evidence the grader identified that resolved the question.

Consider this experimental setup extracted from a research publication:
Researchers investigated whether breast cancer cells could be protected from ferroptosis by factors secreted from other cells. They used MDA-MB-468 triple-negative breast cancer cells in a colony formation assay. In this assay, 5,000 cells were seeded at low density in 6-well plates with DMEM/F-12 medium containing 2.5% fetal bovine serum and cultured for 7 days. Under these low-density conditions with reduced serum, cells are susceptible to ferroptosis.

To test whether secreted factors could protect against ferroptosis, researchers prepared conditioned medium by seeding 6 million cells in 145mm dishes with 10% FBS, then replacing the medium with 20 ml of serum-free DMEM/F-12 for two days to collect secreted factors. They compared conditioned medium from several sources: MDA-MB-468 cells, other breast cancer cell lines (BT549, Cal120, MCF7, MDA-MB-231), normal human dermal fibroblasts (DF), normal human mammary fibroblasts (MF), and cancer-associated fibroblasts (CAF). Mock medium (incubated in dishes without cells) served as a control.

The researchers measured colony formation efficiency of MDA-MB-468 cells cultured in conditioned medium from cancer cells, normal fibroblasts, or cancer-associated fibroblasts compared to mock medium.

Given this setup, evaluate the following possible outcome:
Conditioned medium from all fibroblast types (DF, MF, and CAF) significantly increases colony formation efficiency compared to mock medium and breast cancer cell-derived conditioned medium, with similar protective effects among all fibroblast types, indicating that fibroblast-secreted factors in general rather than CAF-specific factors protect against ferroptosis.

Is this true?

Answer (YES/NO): NO